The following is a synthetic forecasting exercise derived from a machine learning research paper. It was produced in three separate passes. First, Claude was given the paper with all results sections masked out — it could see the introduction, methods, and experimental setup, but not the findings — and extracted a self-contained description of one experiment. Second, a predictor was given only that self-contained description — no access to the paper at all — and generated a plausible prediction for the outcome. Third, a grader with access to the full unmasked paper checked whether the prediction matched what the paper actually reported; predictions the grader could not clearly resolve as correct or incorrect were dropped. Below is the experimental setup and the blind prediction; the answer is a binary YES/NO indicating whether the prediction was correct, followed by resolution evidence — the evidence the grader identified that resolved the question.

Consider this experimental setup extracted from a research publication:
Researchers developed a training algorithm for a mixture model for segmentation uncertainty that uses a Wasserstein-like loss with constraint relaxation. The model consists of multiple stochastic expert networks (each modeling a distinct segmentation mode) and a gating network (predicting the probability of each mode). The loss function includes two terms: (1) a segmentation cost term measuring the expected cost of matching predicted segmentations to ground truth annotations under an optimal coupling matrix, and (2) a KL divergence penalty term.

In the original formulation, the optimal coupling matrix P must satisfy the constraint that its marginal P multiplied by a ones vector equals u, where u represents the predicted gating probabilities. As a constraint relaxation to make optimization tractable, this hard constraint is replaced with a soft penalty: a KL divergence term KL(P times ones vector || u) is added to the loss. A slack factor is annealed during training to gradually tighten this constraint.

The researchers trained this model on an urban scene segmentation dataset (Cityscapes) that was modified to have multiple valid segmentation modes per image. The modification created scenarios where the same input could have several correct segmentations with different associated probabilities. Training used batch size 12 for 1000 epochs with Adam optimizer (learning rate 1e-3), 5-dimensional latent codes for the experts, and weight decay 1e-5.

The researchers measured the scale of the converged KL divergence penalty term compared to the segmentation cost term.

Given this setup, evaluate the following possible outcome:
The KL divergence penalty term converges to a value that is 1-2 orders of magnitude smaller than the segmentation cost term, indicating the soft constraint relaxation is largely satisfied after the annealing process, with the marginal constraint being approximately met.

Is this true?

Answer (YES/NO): NO